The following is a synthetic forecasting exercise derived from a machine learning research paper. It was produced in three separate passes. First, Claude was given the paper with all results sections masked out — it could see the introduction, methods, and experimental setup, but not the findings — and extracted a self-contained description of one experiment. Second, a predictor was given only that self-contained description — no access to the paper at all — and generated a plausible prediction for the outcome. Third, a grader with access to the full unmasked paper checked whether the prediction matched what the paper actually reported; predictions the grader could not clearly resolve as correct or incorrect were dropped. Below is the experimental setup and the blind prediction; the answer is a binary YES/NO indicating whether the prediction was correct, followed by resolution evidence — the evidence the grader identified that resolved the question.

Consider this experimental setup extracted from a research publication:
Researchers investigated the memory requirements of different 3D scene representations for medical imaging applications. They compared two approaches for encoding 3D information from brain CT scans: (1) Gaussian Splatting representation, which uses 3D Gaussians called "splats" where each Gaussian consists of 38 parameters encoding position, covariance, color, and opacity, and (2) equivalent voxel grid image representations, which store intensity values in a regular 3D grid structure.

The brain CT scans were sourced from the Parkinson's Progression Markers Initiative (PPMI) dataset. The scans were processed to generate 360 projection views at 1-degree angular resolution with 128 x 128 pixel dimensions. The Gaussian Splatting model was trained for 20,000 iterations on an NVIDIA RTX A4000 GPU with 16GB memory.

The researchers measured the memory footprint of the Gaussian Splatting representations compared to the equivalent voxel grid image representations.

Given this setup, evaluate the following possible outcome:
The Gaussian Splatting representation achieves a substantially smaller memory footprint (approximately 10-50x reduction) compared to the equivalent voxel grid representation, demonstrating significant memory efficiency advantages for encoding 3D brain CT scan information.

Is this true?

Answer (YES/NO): NO